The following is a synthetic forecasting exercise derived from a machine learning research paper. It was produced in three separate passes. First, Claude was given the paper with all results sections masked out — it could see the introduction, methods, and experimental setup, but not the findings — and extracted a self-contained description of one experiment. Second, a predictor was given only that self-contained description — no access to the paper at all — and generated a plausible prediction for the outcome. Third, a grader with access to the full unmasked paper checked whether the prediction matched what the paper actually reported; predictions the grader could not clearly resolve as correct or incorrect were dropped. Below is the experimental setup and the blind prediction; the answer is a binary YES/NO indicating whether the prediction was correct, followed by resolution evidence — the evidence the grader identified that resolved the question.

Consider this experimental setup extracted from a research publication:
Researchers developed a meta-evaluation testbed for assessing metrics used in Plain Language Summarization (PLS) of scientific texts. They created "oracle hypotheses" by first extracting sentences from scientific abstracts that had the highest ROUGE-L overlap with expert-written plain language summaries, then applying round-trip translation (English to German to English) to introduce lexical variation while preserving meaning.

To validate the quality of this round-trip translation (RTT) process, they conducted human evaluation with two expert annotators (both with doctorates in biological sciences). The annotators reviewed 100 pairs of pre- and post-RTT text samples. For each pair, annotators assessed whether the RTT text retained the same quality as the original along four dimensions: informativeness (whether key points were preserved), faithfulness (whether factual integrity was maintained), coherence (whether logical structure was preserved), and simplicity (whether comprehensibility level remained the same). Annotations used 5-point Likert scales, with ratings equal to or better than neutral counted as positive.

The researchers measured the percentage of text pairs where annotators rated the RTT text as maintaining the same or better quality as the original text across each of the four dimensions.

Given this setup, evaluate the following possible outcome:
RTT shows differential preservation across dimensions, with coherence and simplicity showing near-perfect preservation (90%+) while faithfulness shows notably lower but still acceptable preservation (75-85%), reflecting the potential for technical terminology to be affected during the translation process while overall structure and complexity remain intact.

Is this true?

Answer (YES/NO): YES